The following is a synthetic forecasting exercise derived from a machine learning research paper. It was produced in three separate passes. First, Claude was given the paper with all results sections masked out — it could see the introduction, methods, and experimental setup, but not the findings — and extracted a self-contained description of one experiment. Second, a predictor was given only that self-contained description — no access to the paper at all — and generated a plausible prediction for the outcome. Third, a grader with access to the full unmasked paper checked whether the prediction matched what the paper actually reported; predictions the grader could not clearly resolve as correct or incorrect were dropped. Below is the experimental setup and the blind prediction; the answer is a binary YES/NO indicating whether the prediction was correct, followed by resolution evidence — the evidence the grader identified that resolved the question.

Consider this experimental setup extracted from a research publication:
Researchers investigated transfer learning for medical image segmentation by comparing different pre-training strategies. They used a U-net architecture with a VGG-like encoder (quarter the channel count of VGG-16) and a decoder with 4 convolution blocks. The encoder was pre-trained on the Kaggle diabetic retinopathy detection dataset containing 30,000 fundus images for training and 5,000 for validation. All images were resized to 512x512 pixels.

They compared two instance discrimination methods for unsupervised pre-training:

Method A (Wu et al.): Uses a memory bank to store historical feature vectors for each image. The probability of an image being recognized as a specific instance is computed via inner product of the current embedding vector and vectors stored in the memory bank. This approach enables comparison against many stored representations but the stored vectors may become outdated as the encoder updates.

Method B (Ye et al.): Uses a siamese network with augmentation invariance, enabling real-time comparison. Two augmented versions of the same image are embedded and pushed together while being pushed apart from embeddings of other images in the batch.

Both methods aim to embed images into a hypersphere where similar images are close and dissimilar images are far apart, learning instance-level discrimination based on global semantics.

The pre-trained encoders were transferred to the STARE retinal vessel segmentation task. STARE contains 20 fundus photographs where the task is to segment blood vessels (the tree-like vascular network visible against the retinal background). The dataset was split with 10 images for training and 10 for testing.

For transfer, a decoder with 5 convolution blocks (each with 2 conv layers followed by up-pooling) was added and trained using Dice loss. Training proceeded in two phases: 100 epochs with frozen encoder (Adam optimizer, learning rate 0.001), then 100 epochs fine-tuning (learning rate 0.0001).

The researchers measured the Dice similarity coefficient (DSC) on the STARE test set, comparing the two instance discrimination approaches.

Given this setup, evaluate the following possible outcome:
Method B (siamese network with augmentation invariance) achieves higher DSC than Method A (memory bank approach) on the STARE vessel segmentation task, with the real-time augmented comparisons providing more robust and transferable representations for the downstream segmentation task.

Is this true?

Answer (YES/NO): YES